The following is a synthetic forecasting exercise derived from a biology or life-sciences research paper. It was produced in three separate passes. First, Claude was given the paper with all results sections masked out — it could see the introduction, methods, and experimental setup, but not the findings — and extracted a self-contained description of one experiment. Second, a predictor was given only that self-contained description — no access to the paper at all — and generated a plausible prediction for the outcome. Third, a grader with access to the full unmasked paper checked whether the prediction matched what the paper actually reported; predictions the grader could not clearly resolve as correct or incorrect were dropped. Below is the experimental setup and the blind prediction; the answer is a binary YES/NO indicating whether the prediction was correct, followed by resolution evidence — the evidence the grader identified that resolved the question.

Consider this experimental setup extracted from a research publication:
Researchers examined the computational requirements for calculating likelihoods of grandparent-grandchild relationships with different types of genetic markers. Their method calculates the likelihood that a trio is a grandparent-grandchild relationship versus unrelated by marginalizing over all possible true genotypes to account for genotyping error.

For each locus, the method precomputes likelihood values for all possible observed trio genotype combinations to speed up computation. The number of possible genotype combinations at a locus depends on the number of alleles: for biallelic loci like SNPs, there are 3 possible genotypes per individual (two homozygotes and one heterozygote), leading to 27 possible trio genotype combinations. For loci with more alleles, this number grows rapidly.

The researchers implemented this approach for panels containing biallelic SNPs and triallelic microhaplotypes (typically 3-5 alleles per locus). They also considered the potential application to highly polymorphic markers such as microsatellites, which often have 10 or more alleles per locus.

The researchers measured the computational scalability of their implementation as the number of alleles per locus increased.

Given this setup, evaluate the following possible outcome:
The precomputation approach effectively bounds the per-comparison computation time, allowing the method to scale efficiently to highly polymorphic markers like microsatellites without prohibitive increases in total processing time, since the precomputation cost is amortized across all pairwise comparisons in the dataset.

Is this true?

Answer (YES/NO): NO